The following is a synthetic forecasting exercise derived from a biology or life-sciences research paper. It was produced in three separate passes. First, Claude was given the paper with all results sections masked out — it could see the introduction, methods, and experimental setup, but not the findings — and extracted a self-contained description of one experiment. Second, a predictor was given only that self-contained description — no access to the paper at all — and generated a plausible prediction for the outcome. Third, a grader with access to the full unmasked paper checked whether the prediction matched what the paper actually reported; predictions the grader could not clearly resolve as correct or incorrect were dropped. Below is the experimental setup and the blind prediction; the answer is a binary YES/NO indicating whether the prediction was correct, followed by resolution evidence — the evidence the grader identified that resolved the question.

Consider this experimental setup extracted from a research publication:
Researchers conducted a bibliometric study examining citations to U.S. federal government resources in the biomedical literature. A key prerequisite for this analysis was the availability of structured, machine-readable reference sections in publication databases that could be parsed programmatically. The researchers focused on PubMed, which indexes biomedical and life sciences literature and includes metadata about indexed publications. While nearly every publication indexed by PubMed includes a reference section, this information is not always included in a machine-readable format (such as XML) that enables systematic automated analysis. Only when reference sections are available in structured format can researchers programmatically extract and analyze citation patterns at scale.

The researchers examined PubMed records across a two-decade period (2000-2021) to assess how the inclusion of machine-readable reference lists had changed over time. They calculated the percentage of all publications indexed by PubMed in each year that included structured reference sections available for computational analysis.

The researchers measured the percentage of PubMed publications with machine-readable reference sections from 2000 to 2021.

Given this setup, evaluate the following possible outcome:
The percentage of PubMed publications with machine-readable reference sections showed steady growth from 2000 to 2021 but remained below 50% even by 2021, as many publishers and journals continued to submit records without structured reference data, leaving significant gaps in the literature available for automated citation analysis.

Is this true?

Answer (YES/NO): NO